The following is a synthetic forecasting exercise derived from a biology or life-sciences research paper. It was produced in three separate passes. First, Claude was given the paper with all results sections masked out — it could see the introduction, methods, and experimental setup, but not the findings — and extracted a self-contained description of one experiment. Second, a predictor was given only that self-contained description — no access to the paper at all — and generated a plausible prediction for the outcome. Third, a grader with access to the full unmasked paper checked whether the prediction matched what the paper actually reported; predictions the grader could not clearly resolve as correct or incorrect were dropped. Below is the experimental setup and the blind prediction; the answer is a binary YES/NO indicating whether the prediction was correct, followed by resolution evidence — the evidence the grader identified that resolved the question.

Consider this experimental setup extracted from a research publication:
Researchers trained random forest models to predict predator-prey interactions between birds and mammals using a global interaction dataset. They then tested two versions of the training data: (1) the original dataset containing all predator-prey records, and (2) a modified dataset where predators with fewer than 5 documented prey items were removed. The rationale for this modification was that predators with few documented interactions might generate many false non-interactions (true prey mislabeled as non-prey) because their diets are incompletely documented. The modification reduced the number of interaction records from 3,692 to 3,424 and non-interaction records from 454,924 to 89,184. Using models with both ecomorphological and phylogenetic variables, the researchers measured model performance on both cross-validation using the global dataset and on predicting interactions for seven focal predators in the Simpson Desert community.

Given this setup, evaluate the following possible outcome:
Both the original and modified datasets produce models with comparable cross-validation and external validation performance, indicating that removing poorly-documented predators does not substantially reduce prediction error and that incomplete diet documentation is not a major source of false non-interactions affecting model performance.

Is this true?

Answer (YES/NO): NO